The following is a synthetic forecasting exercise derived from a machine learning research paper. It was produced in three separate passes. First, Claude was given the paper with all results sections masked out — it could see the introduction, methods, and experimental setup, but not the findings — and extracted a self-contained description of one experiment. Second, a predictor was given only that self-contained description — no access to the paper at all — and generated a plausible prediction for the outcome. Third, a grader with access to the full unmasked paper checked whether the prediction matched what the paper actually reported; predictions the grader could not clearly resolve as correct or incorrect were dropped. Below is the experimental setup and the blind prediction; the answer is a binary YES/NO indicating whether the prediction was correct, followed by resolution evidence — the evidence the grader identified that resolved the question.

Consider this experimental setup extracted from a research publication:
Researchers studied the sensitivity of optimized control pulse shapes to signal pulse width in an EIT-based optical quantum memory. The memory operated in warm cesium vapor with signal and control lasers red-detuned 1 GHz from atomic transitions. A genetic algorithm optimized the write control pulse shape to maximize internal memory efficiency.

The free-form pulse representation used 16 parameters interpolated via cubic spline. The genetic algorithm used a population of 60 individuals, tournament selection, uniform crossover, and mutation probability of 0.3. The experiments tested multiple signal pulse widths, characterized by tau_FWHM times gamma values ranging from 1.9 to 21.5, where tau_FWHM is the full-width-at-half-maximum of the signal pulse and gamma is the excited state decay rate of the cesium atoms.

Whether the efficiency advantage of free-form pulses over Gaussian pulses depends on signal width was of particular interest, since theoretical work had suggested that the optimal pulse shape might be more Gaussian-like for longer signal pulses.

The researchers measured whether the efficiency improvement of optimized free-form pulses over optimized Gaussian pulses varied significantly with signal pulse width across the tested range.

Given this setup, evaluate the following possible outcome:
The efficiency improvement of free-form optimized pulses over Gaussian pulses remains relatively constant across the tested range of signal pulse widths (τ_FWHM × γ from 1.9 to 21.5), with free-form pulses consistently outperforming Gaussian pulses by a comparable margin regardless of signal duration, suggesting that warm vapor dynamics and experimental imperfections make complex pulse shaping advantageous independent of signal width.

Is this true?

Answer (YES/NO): NO